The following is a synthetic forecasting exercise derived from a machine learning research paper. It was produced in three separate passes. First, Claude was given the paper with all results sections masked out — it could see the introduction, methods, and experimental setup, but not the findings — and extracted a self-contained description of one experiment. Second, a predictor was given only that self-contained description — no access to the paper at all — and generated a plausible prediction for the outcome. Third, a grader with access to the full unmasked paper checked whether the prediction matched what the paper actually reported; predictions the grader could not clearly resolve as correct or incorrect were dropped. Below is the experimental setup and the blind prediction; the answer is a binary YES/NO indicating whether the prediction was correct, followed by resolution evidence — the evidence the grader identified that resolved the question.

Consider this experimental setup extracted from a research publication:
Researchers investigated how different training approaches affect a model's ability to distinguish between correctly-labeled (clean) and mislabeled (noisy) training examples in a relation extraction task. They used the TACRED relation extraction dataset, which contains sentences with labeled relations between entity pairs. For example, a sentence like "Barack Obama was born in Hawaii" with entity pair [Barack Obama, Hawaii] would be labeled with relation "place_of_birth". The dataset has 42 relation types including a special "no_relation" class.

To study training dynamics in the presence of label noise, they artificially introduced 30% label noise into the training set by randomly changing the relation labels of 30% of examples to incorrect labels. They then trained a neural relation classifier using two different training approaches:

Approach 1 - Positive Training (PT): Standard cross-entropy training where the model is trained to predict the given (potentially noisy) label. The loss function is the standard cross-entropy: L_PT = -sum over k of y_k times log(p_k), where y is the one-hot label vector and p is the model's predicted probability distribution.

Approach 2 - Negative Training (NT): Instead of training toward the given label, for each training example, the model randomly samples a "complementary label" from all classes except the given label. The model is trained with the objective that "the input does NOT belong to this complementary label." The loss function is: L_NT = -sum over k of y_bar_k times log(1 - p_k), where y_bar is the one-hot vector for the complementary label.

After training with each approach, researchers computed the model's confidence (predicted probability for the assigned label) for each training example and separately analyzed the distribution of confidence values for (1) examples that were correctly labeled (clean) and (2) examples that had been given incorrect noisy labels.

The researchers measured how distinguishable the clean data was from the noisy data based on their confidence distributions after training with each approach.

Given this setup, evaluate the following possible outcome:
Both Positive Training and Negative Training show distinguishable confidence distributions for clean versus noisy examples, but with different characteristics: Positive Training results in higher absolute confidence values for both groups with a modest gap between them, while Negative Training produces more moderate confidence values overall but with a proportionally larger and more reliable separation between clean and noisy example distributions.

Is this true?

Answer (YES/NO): NO